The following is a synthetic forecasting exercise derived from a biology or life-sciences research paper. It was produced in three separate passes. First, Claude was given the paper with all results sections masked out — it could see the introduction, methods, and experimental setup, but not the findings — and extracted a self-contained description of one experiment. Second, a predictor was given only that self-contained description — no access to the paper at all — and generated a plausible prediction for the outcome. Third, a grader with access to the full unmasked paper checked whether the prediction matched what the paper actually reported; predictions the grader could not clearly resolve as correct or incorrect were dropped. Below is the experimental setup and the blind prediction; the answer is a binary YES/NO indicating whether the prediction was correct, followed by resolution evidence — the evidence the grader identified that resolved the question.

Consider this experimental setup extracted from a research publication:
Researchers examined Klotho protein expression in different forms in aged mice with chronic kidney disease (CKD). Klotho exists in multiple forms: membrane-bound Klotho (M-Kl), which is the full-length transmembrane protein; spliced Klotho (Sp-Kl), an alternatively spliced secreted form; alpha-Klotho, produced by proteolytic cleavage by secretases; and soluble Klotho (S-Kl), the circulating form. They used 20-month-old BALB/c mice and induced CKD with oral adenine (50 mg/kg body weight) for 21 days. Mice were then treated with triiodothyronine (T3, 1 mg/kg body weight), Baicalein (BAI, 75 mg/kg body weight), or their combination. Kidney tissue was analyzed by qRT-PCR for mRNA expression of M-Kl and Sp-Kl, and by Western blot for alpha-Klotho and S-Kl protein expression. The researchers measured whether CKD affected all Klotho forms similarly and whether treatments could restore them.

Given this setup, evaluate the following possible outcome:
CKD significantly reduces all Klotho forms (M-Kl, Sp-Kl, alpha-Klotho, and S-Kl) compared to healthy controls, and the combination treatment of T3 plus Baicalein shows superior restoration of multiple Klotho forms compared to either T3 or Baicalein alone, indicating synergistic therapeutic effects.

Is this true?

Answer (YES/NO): YES